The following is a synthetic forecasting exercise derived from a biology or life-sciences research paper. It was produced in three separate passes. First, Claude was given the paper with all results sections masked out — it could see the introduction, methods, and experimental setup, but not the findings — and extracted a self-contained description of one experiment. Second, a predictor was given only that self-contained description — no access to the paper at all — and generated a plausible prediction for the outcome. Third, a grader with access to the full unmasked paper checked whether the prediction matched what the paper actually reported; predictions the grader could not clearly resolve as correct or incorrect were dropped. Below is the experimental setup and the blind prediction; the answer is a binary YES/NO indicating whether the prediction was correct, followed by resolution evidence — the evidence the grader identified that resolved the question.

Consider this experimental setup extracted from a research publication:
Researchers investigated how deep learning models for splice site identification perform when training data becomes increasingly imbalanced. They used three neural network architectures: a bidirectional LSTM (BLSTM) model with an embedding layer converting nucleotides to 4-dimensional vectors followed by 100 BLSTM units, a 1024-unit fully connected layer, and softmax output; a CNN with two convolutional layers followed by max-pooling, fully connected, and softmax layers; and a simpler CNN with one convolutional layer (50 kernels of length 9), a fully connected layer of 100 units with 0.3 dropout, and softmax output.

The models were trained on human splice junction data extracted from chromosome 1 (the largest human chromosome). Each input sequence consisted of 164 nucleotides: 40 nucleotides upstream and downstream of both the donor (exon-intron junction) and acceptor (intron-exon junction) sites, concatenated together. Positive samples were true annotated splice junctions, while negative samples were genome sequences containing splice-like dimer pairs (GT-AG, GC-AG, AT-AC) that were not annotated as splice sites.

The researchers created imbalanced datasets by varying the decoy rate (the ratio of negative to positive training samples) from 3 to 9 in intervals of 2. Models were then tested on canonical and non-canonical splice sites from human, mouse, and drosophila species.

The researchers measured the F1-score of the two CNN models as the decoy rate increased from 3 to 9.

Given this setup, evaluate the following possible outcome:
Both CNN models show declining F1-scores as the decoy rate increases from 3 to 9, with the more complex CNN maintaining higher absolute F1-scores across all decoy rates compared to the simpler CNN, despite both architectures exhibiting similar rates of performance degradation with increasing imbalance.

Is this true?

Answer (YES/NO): NO